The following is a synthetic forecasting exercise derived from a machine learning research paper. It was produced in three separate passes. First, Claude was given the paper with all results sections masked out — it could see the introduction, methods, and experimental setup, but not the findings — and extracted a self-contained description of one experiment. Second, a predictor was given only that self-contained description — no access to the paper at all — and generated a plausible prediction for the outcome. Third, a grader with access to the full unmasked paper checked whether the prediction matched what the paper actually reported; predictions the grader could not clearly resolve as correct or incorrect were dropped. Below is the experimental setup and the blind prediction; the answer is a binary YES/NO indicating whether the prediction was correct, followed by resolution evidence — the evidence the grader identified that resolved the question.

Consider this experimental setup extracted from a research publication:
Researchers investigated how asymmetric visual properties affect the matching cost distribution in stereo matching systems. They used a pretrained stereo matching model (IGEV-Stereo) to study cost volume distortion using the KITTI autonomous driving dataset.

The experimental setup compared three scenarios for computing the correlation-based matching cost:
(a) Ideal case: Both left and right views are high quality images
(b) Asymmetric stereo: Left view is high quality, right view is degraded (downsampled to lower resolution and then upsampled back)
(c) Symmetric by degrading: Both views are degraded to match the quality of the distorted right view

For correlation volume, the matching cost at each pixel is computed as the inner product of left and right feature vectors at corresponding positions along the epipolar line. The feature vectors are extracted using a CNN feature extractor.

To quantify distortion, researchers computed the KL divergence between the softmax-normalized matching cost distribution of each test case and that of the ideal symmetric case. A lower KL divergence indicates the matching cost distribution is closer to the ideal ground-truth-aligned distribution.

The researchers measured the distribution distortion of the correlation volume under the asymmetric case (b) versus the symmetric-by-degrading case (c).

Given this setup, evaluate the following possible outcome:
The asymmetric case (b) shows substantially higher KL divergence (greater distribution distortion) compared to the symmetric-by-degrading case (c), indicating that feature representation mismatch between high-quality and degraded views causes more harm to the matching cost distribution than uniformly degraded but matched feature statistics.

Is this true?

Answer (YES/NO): YES